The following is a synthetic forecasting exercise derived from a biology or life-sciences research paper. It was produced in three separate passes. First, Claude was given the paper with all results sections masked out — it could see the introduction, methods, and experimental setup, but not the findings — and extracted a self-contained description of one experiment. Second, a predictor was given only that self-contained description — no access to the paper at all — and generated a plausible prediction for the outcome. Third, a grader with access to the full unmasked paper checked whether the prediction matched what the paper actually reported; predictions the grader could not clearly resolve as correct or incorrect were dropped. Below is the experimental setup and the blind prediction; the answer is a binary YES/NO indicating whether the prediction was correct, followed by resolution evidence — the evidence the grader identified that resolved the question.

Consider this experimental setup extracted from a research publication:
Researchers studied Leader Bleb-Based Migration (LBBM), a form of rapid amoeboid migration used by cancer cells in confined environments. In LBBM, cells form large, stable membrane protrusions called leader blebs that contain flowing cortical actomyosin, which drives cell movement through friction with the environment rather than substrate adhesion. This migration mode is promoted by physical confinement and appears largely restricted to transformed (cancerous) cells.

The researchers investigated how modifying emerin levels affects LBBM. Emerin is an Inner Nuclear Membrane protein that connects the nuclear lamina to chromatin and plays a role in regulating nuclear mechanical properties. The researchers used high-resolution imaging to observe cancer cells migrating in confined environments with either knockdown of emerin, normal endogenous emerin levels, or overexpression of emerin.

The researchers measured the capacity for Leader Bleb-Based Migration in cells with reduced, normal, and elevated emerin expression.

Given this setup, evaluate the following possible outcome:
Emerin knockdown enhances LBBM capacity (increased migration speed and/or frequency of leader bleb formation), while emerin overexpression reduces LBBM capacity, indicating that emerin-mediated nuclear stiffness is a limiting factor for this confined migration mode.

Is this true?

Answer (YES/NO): NO